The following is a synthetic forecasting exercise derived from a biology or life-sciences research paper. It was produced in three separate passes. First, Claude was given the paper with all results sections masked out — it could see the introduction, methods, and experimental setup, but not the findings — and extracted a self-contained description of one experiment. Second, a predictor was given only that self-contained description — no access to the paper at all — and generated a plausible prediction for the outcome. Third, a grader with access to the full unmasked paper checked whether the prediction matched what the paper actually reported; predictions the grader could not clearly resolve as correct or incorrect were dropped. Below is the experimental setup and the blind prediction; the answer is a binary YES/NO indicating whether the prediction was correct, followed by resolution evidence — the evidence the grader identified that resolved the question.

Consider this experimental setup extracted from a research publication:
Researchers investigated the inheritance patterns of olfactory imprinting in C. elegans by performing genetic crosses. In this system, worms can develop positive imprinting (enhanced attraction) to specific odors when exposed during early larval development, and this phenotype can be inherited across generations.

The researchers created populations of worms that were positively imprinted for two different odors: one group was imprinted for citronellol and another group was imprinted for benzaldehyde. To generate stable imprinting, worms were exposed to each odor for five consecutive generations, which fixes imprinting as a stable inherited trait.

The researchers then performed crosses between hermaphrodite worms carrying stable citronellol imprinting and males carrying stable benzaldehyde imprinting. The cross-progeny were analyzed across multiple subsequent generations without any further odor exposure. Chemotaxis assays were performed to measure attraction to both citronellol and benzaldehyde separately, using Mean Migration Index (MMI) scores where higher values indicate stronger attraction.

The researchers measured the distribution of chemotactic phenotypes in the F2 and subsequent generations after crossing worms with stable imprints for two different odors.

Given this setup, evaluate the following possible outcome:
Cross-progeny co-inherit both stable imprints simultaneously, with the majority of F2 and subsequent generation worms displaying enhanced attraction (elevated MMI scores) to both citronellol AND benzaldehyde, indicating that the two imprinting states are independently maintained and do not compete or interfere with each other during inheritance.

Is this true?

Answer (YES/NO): NO